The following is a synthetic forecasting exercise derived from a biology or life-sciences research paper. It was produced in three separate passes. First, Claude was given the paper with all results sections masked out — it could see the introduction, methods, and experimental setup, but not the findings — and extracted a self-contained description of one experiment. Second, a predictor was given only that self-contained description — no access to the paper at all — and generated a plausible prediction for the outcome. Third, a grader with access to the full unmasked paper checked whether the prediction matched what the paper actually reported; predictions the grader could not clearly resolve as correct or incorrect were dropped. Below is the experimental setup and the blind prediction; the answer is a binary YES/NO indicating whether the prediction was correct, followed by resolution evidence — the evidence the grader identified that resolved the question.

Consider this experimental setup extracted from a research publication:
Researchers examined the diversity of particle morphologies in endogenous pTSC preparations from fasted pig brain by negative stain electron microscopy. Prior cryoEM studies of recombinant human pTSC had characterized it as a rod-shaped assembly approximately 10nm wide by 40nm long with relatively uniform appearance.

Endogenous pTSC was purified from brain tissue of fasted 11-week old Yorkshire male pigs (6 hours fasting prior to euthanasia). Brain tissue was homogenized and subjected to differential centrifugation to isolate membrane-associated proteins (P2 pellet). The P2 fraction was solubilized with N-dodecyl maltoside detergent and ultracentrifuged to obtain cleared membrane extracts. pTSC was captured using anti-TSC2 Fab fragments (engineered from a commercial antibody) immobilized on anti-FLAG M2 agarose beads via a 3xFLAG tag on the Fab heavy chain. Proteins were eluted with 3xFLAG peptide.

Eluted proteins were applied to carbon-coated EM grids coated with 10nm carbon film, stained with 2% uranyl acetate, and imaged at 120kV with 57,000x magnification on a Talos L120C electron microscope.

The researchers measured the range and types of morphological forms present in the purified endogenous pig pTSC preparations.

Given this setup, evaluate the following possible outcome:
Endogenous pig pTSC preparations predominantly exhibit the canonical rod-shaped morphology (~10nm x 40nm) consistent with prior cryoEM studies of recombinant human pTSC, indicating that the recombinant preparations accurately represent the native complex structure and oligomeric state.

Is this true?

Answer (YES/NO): NO